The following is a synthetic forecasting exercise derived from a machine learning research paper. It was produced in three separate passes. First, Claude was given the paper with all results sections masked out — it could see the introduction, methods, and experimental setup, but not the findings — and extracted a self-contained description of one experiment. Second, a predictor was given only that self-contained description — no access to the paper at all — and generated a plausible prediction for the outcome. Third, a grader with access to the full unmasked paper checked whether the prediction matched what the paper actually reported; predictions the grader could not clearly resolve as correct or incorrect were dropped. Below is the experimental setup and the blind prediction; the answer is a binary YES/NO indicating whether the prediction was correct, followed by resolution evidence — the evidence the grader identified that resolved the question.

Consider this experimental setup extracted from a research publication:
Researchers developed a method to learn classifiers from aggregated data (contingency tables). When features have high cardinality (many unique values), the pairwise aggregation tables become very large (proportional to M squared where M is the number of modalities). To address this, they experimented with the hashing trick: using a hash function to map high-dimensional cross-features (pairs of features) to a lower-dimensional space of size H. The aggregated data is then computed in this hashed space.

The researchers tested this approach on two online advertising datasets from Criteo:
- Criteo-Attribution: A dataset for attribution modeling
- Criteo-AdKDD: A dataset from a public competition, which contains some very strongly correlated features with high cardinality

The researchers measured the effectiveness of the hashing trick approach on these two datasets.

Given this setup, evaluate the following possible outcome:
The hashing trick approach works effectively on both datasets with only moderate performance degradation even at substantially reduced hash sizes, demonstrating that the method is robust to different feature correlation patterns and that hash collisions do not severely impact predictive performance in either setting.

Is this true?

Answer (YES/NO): NO